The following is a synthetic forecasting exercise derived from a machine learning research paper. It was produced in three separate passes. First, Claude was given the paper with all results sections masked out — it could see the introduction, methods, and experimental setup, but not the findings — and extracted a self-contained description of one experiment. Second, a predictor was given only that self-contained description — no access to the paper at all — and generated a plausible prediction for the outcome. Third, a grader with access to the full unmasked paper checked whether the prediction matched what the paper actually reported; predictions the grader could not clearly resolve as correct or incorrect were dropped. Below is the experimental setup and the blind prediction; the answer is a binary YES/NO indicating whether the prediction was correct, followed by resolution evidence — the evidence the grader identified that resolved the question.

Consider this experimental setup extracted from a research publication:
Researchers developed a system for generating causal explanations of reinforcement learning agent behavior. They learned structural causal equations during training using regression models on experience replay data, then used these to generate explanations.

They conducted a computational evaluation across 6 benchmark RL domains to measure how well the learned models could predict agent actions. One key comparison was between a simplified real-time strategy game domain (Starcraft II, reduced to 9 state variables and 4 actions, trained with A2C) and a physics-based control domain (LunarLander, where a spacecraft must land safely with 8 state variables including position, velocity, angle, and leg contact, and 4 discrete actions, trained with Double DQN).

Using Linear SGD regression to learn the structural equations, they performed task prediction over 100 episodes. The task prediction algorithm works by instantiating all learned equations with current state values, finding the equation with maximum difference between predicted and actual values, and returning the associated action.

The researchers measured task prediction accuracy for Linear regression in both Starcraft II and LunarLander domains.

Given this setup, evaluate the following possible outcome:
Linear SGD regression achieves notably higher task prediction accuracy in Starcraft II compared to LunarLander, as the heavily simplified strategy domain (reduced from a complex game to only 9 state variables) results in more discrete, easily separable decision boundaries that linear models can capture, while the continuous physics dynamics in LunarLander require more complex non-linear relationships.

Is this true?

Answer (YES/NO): YES